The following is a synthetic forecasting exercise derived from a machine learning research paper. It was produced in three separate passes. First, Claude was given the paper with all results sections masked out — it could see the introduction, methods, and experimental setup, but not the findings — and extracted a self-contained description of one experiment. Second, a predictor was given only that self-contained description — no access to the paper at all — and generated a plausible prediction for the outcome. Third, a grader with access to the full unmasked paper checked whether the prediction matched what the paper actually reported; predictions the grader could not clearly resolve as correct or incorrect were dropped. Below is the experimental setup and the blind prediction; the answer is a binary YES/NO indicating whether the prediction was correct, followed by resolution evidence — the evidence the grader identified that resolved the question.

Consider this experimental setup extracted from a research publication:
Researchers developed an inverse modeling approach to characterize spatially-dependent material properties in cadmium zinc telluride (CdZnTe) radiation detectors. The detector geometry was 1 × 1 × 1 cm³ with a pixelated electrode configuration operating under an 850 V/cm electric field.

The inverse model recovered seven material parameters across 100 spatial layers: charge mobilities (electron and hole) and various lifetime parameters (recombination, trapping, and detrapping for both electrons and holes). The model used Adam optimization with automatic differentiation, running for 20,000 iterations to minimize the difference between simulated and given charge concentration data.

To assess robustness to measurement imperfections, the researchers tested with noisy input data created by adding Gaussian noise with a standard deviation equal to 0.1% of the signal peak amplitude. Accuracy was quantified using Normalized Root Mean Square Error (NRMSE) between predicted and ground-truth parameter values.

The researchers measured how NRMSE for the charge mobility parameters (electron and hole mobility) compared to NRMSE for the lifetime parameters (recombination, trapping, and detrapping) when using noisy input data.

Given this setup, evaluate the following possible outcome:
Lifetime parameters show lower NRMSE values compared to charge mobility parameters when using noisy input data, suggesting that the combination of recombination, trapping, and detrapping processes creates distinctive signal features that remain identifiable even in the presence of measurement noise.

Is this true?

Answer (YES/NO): NO